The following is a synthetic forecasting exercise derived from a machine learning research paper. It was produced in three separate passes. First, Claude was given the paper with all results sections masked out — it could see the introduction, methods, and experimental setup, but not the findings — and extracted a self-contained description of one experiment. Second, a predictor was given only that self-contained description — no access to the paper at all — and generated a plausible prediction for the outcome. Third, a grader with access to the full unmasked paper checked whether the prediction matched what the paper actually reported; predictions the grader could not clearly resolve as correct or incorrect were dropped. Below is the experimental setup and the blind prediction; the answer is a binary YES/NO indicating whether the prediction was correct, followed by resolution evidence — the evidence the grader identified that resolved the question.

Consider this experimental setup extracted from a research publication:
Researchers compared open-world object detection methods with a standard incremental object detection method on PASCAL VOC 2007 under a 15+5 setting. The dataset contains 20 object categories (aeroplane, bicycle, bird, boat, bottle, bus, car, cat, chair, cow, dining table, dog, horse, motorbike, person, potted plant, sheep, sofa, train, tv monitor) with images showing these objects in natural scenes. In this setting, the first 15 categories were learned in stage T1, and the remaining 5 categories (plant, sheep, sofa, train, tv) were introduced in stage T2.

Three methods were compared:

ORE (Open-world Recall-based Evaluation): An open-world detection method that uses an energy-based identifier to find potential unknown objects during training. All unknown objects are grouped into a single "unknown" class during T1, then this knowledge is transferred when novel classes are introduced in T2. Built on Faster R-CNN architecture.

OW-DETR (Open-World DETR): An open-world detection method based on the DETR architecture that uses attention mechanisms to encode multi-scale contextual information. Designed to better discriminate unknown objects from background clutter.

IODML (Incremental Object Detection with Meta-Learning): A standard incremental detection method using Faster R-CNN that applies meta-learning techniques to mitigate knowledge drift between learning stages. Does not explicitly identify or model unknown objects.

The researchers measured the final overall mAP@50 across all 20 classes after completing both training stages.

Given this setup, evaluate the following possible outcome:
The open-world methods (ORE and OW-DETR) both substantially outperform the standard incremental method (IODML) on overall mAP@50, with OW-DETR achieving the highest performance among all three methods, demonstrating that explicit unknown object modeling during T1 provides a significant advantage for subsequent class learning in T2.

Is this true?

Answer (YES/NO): NO